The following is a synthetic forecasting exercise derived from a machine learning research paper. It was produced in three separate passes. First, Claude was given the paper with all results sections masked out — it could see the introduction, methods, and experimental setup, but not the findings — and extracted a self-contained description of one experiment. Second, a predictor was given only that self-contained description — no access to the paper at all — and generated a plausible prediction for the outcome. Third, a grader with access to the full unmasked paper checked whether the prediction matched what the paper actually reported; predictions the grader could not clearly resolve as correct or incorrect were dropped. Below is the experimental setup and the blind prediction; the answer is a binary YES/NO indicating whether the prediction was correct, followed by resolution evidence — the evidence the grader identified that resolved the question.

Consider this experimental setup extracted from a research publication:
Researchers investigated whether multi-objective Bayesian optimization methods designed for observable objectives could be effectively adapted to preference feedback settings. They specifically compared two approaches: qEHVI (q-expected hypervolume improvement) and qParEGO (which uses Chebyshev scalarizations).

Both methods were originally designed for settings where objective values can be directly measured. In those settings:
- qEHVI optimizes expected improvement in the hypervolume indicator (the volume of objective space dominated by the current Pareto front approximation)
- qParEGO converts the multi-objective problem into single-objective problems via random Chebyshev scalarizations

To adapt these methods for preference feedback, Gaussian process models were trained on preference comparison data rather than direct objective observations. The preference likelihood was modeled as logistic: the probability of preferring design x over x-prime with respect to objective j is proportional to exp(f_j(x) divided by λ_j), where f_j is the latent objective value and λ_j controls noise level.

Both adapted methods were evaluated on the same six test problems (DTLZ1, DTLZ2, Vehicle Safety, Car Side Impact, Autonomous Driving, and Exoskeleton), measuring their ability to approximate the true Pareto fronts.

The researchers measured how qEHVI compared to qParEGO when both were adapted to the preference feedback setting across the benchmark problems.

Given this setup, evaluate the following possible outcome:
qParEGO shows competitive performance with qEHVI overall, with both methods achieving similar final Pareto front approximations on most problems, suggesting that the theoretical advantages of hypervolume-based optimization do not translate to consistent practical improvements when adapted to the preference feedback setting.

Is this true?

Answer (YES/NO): NO